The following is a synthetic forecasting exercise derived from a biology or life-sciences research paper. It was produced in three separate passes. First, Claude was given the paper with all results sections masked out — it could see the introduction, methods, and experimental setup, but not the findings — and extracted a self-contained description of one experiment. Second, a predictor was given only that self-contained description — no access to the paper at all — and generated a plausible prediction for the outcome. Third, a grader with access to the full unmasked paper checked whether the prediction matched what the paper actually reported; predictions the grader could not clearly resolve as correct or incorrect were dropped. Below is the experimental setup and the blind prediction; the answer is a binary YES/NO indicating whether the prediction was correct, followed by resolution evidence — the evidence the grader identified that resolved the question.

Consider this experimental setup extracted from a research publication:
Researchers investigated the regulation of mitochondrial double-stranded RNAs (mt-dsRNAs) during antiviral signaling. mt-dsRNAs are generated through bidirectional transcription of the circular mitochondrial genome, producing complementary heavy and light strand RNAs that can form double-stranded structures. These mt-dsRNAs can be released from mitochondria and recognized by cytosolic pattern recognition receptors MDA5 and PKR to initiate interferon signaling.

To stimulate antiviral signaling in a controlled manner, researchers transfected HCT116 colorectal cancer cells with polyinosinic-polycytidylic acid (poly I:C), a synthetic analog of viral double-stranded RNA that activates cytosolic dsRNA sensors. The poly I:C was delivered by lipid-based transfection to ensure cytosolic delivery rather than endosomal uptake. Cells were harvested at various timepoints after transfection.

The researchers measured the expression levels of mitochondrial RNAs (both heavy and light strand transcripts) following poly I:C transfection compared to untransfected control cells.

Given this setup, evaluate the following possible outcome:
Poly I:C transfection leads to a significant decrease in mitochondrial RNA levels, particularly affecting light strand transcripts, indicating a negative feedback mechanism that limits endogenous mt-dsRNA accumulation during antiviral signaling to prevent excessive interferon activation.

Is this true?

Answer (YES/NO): NO